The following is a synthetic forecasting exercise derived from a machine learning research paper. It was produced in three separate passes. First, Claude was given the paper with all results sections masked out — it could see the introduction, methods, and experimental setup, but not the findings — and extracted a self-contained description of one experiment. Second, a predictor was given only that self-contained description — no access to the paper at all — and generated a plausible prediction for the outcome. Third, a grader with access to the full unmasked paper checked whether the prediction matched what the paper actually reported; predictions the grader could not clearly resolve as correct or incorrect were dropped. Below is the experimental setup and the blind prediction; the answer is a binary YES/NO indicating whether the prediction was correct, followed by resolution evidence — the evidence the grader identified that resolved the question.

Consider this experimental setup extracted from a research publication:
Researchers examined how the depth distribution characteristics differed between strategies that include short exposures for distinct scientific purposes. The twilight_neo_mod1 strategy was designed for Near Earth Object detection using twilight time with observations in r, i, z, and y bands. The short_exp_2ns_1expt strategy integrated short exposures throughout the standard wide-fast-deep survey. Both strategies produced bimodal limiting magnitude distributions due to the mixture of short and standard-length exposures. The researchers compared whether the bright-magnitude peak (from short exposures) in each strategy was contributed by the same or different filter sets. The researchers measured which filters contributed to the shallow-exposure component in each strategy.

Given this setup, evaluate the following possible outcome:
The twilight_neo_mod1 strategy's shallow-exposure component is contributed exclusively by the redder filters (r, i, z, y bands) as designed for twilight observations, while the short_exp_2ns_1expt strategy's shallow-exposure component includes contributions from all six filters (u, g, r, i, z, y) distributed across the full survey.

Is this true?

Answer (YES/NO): YES